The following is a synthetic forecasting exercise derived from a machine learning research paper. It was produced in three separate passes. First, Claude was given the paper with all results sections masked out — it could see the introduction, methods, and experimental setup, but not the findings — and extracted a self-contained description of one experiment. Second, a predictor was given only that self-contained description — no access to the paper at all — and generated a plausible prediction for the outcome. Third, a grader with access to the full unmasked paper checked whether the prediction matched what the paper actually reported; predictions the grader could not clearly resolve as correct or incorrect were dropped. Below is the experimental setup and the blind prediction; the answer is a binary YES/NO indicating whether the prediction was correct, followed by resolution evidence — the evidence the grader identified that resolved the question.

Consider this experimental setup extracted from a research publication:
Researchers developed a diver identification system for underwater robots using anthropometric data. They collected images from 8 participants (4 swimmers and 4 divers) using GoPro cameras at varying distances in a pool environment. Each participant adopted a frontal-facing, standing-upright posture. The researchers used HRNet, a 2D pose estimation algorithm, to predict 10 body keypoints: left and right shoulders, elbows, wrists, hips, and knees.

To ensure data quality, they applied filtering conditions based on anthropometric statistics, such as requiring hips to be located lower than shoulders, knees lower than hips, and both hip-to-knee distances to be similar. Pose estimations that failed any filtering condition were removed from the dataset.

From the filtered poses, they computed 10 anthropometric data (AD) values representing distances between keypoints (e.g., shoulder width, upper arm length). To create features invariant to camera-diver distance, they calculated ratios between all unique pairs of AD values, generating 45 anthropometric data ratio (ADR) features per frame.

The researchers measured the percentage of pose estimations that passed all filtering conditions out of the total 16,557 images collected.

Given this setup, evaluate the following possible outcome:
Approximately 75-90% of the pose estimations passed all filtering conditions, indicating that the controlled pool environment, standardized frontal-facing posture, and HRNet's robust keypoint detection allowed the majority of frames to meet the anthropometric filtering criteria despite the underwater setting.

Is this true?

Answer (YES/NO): YES